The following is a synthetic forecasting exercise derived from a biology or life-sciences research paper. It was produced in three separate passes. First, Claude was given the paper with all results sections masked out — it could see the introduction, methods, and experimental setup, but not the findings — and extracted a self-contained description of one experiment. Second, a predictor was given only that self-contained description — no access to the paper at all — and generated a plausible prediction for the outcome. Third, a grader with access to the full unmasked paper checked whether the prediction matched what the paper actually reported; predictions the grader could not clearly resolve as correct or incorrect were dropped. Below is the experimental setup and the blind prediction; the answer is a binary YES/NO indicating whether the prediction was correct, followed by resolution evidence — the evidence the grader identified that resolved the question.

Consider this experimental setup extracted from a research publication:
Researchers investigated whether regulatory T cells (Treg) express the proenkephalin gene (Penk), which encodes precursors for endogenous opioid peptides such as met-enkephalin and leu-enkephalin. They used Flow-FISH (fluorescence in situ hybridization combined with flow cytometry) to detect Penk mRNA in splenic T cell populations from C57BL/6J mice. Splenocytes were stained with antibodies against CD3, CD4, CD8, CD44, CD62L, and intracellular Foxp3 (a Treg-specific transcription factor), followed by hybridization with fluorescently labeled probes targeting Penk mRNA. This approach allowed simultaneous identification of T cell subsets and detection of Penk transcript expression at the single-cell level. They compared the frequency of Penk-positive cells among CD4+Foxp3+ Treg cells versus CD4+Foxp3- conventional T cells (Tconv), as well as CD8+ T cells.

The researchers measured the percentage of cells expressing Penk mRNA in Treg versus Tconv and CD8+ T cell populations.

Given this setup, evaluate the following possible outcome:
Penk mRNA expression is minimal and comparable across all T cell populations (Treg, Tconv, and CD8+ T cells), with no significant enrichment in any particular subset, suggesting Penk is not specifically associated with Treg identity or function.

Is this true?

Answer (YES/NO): NO